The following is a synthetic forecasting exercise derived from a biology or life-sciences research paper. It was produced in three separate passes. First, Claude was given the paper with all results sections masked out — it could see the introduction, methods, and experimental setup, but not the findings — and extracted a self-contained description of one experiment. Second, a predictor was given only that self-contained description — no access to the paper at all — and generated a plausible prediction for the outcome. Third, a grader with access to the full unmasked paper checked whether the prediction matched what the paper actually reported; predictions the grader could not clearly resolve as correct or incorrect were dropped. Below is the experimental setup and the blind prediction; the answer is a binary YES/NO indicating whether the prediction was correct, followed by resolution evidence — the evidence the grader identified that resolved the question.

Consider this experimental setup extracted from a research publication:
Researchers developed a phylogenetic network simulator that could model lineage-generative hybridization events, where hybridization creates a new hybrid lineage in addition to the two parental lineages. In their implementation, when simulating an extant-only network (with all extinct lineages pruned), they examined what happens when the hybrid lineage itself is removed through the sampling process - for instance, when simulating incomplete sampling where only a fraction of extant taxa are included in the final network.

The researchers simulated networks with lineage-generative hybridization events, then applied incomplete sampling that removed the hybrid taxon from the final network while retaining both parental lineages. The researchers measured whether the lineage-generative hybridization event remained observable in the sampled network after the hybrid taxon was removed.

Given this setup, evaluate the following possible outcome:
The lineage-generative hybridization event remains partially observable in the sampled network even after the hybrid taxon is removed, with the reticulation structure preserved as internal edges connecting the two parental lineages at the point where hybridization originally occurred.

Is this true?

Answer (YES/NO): NO